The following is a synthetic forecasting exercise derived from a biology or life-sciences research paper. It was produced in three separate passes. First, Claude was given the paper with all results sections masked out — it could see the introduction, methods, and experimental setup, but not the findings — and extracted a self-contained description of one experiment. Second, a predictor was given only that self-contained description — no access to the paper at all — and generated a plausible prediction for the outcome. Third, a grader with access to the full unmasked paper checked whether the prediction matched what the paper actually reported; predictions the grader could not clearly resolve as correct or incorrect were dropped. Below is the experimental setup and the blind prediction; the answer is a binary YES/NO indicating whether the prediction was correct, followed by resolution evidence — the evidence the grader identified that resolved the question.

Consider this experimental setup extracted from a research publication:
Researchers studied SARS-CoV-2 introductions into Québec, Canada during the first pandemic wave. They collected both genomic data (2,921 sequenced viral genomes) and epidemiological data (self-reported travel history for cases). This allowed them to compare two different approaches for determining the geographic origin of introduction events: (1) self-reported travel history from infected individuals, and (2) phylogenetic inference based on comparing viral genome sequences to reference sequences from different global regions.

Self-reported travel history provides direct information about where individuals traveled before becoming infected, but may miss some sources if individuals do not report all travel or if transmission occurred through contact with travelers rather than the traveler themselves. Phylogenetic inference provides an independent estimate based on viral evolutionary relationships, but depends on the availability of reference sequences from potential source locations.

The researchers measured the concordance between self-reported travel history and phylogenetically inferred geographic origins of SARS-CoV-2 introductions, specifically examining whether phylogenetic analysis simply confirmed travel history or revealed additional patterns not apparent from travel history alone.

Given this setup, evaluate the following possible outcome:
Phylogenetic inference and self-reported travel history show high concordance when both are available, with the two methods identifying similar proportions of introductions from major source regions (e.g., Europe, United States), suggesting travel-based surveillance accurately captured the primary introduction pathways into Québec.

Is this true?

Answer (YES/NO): NO